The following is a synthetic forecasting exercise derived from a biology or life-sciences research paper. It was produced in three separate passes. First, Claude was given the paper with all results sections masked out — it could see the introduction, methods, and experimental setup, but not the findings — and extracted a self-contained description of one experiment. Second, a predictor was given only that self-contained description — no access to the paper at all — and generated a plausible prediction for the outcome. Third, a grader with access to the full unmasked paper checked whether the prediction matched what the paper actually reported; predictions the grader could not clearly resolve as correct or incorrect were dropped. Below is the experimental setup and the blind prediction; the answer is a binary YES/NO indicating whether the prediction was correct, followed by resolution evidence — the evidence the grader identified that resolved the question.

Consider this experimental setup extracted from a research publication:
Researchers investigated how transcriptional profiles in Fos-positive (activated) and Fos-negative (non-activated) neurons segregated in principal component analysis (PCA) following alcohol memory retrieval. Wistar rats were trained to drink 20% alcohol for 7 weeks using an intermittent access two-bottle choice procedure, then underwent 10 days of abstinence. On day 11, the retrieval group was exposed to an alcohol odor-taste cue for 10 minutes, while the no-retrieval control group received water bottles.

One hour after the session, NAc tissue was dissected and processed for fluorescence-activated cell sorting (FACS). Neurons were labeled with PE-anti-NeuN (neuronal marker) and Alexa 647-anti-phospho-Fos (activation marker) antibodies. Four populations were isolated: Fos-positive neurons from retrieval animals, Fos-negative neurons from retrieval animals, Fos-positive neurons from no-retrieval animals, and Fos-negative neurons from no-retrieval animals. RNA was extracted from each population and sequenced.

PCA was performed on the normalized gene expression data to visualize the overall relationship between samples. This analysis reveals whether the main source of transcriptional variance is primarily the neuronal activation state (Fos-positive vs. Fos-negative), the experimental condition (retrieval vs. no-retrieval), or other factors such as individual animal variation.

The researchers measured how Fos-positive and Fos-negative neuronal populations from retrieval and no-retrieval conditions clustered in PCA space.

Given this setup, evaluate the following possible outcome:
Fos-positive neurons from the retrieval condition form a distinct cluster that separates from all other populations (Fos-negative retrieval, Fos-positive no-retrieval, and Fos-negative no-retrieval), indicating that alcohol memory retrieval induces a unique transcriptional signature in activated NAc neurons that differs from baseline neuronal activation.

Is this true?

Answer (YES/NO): YES